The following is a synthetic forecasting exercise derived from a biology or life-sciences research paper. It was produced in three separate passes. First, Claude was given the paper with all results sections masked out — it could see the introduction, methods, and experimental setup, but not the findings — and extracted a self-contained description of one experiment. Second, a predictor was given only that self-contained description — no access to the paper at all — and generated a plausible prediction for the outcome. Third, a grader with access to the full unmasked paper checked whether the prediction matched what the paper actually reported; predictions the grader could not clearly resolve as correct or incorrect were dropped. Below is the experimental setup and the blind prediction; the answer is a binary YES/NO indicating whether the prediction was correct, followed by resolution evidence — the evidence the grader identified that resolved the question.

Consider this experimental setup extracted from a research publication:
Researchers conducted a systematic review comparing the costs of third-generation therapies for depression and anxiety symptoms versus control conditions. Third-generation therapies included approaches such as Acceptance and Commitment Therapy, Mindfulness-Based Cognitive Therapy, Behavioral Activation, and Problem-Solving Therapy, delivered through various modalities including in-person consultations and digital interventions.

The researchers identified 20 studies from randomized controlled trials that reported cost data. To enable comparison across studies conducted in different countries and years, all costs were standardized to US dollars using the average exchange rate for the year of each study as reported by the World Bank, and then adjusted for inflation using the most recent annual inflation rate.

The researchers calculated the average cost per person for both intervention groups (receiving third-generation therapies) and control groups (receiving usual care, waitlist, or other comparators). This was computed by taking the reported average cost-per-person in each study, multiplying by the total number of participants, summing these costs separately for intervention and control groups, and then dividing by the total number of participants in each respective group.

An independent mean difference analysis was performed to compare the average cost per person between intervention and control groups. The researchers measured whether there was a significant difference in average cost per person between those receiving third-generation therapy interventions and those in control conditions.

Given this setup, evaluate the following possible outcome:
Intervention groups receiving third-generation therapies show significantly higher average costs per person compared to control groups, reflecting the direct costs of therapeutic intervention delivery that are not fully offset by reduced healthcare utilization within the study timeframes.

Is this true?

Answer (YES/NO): NO